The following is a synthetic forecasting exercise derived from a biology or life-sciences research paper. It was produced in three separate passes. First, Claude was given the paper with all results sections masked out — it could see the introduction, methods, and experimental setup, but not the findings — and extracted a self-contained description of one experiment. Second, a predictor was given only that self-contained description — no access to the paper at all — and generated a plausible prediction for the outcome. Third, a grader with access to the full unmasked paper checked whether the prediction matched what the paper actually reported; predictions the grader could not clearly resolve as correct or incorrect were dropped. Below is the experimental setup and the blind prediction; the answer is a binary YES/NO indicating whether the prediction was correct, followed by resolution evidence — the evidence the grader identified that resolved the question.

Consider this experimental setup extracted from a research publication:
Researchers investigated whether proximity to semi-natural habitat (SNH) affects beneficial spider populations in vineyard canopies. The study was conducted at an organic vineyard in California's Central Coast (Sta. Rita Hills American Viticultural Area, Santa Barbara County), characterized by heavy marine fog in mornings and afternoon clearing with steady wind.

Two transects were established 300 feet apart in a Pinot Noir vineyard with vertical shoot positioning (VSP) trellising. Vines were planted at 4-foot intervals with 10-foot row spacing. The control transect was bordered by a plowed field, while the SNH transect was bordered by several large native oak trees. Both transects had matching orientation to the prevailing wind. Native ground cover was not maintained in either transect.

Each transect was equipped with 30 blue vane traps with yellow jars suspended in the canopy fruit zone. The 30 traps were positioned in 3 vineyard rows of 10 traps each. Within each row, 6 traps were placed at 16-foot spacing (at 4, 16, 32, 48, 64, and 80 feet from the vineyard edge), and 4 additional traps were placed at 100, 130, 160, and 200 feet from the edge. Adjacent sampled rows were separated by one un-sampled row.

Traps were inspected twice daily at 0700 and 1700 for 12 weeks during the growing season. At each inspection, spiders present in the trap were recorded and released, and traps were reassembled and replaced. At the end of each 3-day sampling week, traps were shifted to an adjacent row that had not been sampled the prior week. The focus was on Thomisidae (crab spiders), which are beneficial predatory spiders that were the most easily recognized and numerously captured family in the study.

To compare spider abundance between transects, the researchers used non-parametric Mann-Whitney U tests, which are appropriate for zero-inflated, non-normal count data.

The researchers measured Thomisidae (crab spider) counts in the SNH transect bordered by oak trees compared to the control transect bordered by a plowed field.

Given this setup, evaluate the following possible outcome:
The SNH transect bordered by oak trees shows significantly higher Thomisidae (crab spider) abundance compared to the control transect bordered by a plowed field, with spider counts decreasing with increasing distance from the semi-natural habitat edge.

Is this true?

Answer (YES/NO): NO